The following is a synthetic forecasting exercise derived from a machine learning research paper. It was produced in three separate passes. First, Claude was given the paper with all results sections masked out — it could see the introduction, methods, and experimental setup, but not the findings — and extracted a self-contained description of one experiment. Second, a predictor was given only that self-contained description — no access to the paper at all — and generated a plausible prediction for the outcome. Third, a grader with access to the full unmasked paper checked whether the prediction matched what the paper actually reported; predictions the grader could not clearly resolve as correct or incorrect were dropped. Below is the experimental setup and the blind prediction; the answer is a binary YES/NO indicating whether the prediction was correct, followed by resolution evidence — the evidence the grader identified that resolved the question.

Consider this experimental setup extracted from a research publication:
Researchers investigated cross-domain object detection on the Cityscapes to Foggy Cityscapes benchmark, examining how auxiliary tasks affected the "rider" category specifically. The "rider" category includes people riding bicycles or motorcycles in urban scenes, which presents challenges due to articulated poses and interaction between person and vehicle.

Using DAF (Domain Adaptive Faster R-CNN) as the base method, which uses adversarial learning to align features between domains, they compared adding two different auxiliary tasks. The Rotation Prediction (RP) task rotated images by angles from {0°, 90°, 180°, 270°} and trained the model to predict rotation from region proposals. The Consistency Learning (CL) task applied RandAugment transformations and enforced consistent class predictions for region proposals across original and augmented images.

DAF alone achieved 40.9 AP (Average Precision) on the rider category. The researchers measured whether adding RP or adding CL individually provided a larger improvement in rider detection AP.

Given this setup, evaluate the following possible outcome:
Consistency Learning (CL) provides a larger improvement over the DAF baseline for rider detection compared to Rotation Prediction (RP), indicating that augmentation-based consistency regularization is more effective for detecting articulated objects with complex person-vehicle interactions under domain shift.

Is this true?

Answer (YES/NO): YES